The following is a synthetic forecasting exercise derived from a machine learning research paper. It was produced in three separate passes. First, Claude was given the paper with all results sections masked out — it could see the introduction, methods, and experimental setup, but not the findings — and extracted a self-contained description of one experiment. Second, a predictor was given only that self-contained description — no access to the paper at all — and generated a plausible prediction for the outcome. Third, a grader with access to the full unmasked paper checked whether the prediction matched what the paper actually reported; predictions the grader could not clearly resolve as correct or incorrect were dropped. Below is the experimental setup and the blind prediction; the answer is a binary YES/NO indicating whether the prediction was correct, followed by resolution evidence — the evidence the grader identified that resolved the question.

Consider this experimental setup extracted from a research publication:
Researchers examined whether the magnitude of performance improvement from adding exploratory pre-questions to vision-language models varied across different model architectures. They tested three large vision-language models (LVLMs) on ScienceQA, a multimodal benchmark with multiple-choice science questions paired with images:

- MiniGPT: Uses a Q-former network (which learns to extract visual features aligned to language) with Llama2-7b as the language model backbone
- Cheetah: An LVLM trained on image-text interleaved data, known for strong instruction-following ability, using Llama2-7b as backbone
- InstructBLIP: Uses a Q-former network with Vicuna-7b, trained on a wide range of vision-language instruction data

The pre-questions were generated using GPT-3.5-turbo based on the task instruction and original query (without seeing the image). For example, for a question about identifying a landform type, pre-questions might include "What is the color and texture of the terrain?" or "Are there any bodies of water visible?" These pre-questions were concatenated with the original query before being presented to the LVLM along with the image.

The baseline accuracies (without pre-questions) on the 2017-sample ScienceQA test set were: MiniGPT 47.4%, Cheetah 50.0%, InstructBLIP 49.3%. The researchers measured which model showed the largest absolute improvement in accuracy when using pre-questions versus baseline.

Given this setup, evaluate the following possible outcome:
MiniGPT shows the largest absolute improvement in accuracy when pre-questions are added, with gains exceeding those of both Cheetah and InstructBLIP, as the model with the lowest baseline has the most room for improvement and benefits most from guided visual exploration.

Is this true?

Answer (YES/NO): NO